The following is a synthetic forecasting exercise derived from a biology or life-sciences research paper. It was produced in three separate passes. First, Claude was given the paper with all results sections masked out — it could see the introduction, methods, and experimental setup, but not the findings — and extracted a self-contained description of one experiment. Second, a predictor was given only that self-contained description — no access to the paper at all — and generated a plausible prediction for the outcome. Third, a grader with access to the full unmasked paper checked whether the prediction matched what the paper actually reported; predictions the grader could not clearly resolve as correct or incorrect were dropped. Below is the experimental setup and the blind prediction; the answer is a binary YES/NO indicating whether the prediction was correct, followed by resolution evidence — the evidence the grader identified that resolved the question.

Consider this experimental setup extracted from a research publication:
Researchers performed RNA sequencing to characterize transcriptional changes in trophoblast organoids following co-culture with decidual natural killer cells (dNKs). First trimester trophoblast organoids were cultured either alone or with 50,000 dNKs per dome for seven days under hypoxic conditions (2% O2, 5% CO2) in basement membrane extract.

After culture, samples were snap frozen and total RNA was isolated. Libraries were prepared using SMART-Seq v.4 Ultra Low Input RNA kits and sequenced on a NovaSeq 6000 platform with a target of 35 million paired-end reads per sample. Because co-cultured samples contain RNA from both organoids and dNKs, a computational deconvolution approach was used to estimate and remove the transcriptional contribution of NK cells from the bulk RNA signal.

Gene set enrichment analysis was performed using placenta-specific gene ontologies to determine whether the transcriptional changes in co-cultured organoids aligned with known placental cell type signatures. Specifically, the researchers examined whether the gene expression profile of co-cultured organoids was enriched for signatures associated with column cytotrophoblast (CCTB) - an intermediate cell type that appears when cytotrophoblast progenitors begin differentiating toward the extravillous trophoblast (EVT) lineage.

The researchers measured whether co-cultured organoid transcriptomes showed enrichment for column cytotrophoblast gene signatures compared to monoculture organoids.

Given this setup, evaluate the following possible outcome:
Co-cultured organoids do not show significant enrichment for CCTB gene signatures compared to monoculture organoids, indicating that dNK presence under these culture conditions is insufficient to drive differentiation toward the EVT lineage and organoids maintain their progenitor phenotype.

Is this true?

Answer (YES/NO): NO